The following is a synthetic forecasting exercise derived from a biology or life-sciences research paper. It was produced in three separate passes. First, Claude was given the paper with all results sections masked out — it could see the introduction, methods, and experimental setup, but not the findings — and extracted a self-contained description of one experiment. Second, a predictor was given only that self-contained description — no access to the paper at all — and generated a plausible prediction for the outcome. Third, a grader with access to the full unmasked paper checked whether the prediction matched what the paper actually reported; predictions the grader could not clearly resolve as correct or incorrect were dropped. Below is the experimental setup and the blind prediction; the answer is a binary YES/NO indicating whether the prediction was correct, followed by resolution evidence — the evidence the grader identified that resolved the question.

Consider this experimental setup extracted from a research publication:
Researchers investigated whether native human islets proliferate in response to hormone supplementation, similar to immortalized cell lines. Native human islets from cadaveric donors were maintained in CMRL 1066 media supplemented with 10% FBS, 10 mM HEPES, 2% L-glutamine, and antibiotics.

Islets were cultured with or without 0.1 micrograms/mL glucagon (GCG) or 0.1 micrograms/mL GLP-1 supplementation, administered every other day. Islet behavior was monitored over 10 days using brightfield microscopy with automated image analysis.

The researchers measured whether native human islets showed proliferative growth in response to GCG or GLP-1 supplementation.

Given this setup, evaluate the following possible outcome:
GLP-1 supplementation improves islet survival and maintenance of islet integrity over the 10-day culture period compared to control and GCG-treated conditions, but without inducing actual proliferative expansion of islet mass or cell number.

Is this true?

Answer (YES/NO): NO